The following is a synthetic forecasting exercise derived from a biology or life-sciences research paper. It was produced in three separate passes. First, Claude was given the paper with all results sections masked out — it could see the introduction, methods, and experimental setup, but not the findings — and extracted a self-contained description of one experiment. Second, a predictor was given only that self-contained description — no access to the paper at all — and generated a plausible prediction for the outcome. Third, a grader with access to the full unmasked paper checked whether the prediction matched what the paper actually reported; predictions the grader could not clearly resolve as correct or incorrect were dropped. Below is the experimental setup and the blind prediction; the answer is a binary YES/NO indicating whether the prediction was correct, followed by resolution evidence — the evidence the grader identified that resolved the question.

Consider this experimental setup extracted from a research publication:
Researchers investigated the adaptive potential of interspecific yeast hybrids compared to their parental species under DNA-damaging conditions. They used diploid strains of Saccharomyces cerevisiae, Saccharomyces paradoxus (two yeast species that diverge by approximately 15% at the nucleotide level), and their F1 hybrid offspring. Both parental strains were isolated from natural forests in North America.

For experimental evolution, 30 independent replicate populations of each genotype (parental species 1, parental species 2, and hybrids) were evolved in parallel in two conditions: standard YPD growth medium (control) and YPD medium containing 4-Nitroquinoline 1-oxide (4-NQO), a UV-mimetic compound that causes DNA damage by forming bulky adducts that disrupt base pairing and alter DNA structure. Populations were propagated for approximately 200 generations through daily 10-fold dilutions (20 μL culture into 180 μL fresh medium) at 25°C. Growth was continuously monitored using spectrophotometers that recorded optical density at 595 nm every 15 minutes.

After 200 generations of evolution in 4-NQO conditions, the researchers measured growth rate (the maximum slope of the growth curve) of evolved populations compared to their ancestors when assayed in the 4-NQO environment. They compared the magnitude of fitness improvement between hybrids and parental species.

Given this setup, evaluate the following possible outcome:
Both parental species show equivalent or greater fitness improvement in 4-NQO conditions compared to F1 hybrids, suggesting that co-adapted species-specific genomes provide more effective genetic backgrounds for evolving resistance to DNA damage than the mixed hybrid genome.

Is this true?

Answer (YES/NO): YES